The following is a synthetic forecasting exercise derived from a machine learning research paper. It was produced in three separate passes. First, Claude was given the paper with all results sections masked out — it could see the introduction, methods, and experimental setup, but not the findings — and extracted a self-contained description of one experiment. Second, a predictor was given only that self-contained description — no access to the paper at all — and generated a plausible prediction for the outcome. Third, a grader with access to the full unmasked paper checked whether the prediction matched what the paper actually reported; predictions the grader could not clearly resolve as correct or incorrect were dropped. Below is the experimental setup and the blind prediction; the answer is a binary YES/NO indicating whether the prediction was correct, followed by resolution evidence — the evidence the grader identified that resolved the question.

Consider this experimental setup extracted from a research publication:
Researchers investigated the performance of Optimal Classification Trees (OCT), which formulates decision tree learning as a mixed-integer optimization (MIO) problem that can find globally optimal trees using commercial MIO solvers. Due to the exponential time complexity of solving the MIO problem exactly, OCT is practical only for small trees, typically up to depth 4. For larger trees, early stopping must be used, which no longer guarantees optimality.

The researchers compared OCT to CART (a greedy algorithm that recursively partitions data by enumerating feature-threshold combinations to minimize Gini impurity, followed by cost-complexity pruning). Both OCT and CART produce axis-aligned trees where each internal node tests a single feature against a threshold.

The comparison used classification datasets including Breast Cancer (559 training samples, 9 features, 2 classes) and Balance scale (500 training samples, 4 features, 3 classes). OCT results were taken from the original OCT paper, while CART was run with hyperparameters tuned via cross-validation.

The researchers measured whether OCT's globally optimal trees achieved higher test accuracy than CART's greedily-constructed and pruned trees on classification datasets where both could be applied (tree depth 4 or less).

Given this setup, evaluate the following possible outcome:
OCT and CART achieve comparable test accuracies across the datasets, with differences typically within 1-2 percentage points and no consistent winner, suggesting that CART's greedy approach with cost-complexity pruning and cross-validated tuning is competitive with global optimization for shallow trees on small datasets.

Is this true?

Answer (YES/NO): NO